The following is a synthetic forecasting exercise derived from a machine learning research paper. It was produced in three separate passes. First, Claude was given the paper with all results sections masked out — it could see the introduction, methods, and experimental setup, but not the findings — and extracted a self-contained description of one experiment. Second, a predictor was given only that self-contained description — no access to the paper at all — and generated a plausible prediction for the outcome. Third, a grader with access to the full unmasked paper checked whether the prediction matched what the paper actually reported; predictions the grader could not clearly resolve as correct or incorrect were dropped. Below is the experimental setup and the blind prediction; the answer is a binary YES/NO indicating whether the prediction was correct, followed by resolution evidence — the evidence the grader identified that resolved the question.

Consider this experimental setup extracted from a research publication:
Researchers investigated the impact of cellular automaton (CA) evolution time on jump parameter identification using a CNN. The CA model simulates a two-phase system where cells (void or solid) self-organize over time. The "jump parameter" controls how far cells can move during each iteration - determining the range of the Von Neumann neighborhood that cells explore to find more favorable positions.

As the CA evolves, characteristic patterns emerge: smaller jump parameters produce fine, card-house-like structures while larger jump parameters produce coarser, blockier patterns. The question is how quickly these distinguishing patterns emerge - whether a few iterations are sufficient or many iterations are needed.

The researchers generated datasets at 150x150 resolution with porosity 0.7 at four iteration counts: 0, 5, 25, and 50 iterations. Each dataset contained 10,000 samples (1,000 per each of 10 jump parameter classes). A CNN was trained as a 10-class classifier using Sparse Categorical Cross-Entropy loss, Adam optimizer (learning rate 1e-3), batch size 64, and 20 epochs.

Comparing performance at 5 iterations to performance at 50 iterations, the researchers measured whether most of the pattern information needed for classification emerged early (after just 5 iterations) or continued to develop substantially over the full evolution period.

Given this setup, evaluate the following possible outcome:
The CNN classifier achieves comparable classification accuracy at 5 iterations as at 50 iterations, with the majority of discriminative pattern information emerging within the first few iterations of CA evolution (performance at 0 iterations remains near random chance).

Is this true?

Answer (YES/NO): NO